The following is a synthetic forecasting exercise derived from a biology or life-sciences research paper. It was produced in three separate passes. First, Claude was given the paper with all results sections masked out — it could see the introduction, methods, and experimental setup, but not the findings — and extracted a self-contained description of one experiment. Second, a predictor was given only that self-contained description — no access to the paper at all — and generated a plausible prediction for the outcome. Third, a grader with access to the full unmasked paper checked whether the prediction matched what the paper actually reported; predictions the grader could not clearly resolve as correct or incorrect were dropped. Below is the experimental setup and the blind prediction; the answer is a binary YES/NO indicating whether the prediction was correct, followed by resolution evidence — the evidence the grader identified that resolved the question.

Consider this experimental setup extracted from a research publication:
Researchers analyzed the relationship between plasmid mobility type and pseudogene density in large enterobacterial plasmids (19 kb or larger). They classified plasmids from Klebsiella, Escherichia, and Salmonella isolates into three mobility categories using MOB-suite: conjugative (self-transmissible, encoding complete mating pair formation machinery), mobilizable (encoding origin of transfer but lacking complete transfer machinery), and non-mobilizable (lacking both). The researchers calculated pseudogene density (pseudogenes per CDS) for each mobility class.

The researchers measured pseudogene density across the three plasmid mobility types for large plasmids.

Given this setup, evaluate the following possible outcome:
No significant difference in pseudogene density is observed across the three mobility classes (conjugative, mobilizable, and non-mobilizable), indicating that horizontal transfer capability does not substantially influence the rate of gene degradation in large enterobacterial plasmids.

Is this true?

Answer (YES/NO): NO